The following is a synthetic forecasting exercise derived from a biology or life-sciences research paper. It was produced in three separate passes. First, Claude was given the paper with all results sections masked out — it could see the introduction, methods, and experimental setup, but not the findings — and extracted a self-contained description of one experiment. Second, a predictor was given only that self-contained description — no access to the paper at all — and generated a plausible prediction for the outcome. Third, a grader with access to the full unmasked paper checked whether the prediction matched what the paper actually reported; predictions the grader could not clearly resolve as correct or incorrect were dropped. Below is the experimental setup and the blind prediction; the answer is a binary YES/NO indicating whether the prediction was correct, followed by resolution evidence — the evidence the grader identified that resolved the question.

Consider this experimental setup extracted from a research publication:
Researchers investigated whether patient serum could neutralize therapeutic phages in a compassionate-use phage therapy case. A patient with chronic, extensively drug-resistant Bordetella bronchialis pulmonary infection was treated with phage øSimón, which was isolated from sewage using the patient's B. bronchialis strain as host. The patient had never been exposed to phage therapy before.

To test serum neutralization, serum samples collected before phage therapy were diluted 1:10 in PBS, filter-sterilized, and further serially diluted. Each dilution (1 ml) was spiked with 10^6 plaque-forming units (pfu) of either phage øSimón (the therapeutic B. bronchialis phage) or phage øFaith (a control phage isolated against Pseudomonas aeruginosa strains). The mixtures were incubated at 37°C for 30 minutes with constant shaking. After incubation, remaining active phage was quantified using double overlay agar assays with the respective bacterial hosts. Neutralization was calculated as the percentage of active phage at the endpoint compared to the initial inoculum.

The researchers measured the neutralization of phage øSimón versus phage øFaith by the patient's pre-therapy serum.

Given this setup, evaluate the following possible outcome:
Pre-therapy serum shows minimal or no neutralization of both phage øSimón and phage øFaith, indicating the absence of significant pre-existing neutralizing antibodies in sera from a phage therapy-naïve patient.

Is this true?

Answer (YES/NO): NO